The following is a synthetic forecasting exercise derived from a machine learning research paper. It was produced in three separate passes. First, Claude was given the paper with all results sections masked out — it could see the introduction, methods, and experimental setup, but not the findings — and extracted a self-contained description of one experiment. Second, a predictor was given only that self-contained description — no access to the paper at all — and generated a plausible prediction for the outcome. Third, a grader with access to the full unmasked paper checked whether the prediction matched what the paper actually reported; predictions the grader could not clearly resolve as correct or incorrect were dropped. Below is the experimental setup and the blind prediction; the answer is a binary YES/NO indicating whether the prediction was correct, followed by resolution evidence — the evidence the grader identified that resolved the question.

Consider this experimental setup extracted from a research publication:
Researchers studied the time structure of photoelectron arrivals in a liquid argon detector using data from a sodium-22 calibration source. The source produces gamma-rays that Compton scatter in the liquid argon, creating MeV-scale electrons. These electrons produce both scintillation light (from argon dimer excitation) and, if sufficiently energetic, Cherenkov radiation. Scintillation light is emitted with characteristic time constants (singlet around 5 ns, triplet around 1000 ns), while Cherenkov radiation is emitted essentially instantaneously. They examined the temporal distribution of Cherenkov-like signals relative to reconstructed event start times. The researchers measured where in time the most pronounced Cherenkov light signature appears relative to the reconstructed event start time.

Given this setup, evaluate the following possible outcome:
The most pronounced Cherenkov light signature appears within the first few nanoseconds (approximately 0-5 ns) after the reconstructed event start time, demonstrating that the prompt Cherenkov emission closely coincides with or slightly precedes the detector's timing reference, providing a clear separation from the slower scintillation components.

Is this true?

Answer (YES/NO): NO